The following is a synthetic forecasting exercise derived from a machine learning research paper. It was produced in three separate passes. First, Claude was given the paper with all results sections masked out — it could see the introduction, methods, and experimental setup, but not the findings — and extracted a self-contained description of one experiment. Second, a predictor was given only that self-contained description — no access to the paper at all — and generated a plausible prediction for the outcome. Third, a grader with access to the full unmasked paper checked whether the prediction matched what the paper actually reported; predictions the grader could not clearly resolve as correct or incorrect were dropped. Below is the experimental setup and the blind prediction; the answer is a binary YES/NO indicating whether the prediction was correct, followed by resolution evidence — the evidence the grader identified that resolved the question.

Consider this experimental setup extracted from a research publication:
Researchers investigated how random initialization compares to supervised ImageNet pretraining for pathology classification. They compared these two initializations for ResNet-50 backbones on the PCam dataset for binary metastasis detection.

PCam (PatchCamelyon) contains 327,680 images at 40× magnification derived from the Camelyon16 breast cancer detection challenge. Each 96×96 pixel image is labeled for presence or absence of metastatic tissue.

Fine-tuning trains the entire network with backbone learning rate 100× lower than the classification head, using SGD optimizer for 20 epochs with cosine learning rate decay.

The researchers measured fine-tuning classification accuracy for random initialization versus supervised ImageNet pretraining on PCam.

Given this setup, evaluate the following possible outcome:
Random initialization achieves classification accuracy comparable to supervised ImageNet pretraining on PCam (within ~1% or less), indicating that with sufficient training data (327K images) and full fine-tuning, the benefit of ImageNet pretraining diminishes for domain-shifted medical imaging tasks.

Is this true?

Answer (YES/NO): NO